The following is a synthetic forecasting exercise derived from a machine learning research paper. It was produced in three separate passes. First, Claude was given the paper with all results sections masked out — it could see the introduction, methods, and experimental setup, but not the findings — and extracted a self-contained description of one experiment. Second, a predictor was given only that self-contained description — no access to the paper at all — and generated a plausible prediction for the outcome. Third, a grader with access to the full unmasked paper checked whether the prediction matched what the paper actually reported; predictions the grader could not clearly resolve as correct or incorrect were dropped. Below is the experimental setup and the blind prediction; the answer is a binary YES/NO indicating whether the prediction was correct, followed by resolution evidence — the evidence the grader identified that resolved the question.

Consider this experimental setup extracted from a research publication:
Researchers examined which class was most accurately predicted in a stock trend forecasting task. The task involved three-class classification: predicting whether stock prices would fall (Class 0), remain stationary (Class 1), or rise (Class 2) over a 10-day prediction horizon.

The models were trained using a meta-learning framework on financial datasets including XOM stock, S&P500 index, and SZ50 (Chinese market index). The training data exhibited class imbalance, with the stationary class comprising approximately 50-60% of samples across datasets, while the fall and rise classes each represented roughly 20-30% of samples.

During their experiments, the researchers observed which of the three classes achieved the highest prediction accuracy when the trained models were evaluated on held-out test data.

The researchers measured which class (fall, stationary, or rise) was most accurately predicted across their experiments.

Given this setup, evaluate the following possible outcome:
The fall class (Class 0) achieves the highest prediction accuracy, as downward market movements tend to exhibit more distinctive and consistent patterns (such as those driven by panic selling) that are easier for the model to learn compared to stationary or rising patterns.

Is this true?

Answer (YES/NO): NO